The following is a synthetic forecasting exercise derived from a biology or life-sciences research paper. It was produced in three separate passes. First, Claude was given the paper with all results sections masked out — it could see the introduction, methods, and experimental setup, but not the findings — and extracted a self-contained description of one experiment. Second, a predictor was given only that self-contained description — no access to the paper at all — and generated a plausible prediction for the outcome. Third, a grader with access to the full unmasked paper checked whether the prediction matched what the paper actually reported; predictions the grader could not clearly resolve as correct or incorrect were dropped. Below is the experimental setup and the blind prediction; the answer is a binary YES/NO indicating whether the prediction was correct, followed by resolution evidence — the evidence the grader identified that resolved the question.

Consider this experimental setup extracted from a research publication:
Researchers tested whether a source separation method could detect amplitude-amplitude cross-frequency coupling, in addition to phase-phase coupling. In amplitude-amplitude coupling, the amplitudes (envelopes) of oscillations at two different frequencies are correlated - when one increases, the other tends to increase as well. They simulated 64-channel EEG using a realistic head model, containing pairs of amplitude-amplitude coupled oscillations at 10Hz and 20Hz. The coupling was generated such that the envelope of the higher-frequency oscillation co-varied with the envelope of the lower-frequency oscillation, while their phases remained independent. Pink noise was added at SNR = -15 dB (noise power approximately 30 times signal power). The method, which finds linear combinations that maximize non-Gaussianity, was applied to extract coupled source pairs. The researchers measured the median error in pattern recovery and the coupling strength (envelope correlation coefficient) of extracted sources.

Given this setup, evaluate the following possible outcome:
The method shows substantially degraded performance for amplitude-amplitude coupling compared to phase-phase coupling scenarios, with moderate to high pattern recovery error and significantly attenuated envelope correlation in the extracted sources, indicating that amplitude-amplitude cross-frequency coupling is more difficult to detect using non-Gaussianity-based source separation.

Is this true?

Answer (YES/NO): NO